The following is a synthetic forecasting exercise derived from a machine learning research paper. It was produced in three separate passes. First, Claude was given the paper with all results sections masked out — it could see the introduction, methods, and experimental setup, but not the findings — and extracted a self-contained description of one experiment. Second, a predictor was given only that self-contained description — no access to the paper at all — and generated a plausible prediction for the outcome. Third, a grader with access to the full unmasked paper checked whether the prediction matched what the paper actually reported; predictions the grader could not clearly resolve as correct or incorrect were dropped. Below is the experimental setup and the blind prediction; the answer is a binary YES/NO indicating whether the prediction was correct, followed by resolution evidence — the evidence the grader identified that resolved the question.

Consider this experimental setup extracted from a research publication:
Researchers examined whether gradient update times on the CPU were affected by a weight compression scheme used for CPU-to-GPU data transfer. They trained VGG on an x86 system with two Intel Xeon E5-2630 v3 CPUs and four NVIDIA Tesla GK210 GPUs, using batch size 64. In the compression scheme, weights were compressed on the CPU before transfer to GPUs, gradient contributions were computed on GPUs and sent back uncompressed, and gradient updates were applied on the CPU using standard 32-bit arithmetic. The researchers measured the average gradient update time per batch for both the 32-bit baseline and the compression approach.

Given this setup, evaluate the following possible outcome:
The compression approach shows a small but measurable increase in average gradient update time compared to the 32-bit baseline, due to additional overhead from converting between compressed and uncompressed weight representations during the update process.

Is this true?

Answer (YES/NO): NO